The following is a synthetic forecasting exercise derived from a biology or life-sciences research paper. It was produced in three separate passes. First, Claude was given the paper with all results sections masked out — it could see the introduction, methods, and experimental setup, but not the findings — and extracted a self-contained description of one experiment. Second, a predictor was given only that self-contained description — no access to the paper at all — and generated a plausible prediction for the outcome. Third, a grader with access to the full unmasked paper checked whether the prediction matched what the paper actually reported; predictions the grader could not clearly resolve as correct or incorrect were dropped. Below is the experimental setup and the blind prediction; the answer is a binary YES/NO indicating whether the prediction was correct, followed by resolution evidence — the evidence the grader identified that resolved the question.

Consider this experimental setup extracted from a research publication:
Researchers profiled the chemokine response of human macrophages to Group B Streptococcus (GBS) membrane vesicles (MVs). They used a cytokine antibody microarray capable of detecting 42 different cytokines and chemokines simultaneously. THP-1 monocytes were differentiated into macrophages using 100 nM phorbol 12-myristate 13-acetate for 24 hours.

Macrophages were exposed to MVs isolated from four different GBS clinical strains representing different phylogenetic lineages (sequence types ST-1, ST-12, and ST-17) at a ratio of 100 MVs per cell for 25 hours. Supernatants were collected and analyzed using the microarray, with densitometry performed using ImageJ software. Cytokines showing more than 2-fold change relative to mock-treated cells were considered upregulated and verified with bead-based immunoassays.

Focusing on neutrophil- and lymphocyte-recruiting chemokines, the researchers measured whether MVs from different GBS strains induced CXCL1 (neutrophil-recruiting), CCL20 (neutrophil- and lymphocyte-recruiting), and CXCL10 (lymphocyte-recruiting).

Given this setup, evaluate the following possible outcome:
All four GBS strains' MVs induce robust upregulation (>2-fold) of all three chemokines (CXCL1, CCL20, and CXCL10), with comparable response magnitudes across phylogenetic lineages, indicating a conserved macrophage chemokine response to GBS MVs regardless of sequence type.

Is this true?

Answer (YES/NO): YES